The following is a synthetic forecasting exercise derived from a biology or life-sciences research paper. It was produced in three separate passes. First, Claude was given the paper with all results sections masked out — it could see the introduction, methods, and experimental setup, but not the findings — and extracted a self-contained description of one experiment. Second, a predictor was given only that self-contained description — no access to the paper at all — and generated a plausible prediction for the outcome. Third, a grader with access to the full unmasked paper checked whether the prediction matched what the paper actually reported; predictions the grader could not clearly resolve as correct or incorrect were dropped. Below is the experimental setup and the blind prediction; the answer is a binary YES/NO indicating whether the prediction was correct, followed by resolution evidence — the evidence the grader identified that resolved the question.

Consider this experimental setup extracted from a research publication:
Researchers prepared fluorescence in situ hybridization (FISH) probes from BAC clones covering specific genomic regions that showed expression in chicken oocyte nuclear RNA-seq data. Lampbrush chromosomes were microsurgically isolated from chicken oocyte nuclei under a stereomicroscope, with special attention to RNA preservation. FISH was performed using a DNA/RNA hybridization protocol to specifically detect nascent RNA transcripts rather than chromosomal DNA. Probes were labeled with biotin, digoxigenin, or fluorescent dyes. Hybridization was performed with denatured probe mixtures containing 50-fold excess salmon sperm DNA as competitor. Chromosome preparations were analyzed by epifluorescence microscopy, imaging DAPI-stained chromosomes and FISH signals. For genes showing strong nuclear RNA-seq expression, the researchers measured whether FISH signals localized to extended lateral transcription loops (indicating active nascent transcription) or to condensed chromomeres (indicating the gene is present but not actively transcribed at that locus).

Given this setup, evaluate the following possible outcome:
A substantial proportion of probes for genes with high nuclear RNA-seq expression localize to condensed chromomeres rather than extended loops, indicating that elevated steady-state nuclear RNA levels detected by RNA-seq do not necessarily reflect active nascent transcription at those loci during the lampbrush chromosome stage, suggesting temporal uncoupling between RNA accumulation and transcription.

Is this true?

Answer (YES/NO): NO